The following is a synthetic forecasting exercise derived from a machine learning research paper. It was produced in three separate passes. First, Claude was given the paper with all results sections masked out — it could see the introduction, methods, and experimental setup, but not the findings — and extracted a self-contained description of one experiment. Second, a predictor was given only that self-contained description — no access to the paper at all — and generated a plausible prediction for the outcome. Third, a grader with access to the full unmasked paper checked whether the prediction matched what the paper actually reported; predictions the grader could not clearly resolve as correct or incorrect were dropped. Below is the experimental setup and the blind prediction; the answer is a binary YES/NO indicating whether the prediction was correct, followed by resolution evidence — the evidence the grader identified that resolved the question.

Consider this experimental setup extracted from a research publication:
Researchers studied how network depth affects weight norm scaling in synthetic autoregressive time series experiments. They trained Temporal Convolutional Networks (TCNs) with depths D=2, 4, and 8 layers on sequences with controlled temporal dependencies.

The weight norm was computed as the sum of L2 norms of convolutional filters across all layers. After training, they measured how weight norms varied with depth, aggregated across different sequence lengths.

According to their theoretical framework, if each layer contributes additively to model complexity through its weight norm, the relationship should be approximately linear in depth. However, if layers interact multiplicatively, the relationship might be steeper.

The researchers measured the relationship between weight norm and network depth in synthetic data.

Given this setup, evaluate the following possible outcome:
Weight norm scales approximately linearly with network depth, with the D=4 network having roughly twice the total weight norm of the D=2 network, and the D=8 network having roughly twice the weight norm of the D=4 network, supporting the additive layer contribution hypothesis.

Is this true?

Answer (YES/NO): NO